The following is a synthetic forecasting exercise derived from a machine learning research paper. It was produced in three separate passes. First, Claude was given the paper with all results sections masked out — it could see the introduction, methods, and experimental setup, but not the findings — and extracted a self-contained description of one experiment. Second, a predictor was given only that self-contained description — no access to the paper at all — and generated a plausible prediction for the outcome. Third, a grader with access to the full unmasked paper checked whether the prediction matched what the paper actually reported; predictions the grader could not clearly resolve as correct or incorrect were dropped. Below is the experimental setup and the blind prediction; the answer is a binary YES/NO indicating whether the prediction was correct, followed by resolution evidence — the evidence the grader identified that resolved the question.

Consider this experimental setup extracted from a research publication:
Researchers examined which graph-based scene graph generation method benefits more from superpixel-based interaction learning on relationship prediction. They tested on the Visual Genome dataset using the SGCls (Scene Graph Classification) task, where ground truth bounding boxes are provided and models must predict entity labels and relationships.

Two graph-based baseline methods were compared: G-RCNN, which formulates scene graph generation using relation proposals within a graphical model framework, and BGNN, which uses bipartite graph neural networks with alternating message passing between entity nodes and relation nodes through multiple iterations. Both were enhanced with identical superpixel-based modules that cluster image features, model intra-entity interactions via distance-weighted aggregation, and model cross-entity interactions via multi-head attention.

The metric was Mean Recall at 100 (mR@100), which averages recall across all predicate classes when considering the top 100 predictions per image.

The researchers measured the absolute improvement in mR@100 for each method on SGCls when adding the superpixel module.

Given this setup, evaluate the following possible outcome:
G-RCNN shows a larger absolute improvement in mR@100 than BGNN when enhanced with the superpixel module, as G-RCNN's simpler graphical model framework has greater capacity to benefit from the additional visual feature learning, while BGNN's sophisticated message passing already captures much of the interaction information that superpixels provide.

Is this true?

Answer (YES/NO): NO